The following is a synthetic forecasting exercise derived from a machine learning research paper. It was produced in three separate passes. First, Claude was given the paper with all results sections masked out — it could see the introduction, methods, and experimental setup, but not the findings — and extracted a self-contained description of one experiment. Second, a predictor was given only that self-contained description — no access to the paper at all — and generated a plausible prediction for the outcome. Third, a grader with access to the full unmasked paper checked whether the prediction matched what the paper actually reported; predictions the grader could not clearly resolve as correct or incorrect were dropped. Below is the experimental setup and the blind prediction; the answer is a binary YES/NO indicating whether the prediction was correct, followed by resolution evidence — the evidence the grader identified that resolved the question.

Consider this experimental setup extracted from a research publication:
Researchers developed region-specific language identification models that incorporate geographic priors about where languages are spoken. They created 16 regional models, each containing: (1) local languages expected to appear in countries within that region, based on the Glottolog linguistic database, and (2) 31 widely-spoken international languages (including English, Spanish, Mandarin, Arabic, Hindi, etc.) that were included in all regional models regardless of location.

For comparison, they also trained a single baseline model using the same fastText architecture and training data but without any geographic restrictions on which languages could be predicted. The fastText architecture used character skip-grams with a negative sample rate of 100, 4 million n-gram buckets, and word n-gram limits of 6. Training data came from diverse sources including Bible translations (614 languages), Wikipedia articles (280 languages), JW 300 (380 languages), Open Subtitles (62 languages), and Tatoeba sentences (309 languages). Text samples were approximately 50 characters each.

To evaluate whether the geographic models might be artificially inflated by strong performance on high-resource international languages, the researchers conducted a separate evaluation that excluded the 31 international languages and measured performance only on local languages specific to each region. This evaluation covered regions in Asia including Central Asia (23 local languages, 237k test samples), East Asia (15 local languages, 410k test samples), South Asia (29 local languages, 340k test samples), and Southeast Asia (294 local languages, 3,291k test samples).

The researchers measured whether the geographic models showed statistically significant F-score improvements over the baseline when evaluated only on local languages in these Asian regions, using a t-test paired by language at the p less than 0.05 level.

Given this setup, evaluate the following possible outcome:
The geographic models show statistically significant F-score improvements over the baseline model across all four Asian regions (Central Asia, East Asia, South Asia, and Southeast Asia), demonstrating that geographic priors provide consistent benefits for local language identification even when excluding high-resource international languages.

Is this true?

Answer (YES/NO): NO